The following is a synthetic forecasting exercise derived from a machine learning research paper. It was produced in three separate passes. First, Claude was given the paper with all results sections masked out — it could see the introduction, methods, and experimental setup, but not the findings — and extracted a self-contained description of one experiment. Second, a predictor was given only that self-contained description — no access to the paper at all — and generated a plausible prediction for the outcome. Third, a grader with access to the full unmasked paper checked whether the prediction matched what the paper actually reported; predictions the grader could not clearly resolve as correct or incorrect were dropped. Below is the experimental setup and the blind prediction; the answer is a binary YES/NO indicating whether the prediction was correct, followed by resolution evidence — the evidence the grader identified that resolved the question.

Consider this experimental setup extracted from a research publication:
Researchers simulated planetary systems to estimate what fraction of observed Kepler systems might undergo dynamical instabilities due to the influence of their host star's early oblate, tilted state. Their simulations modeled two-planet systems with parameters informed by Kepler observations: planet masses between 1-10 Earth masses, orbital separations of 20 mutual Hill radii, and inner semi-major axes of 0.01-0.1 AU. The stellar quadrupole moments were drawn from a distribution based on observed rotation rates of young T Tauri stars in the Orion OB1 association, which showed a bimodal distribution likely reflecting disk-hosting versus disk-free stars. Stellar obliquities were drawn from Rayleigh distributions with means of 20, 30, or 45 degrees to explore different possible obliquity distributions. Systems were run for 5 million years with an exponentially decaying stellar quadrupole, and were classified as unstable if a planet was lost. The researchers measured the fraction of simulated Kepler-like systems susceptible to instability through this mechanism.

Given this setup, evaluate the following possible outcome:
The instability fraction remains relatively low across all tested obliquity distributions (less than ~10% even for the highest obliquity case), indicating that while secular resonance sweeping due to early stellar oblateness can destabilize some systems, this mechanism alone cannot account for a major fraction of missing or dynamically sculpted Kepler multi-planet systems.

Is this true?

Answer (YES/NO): NO